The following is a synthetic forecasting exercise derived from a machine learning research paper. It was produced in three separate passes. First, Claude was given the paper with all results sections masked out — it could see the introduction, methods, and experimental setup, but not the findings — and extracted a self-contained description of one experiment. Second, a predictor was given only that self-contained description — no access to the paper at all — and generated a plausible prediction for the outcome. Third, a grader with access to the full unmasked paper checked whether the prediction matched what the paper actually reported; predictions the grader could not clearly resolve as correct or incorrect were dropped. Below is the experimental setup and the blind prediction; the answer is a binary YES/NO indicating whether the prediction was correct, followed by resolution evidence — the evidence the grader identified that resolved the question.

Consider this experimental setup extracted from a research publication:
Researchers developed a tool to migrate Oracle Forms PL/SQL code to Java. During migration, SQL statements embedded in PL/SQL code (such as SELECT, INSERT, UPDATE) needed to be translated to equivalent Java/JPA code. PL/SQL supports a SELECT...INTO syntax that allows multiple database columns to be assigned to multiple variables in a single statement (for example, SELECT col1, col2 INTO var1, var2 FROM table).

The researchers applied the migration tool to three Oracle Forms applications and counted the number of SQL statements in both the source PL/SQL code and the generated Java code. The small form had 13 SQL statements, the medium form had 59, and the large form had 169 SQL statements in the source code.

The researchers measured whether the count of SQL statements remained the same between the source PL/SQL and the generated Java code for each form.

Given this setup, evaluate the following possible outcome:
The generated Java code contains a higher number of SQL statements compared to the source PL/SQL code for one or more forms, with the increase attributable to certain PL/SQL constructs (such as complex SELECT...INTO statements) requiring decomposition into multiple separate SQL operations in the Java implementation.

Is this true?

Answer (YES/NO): YES